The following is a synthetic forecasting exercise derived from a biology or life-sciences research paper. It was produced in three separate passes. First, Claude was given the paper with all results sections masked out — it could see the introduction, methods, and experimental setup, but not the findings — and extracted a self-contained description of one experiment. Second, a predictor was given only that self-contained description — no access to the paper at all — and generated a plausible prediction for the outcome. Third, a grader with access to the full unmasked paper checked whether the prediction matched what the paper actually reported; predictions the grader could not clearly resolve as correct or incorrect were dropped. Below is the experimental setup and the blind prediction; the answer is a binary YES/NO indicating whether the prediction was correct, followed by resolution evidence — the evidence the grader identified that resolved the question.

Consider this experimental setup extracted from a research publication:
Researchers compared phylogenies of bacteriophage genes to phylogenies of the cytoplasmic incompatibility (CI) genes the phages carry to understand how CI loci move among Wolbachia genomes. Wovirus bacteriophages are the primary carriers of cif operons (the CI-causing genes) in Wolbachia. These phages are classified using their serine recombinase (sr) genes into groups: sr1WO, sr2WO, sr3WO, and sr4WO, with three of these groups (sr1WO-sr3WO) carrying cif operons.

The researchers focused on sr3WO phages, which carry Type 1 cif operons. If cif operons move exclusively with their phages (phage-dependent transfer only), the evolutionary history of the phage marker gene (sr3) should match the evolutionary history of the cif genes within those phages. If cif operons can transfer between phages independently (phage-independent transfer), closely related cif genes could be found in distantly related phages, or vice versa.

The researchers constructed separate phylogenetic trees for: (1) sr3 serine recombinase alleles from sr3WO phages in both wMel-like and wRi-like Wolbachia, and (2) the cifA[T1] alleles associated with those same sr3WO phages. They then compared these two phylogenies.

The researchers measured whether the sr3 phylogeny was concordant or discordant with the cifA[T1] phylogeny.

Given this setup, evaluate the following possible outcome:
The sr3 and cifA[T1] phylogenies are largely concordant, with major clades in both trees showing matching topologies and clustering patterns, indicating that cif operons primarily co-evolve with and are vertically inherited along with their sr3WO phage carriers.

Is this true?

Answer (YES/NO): NO